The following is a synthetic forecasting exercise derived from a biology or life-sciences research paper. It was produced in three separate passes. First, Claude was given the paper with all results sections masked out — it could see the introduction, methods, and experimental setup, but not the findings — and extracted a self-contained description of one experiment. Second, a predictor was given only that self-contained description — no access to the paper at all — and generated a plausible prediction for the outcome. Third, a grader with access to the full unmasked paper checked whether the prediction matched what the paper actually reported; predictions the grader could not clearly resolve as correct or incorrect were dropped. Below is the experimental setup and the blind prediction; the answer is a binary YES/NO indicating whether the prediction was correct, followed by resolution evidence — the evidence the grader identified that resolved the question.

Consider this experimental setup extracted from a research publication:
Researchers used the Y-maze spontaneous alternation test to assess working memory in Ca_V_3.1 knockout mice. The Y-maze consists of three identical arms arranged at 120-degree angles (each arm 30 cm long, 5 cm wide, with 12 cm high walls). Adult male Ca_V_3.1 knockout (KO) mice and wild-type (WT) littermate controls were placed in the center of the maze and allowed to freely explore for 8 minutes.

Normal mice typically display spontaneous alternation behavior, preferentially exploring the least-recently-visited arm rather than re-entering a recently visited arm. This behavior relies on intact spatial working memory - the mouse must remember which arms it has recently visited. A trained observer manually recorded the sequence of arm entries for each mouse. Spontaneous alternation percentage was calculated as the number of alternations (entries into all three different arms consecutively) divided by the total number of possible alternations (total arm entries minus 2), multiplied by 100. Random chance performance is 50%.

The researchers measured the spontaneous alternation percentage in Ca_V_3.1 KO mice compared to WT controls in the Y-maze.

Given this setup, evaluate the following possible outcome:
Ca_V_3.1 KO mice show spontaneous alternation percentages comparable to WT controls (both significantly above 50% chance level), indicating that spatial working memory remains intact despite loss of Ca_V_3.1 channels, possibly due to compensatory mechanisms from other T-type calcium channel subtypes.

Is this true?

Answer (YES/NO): YES